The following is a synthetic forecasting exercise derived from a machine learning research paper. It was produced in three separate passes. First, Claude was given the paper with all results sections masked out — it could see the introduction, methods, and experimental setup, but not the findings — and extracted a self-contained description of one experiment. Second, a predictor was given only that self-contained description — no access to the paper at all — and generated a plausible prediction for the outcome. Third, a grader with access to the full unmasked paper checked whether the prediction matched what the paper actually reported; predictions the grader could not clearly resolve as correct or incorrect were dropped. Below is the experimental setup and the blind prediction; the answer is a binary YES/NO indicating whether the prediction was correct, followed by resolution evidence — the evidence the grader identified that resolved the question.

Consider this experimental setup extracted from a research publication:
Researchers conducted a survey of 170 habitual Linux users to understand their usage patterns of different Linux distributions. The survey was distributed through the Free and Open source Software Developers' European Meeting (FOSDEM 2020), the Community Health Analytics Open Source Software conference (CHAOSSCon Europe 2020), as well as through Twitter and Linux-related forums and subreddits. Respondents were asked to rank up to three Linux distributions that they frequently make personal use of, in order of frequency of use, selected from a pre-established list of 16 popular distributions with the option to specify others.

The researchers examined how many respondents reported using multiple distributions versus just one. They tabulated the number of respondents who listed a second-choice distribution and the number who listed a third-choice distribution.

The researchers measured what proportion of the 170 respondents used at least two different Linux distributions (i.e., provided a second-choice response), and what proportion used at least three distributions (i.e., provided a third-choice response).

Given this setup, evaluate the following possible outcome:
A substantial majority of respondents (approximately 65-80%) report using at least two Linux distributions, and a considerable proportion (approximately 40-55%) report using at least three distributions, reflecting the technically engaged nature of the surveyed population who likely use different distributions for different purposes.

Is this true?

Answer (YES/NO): NO